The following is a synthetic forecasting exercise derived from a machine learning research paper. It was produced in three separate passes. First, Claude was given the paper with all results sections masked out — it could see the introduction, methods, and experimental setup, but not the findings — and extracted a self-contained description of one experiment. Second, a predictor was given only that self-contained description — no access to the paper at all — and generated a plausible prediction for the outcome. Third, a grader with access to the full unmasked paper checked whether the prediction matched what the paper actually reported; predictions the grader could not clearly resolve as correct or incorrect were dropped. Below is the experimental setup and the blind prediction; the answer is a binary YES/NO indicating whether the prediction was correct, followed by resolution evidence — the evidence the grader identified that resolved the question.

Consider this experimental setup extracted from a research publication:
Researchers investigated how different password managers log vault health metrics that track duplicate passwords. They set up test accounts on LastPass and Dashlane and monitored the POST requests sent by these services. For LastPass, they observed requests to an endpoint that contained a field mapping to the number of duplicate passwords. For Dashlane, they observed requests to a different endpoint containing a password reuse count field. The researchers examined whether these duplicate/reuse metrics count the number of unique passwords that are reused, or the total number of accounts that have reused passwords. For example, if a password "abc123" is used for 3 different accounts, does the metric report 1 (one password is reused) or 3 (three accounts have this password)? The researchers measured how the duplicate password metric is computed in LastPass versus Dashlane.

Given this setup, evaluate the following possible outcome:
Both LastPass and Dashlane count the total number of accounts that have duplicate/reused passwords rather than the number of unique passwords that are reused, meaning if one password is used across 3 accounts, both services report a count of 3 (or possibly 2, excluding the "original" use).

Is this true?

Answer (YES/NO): NO